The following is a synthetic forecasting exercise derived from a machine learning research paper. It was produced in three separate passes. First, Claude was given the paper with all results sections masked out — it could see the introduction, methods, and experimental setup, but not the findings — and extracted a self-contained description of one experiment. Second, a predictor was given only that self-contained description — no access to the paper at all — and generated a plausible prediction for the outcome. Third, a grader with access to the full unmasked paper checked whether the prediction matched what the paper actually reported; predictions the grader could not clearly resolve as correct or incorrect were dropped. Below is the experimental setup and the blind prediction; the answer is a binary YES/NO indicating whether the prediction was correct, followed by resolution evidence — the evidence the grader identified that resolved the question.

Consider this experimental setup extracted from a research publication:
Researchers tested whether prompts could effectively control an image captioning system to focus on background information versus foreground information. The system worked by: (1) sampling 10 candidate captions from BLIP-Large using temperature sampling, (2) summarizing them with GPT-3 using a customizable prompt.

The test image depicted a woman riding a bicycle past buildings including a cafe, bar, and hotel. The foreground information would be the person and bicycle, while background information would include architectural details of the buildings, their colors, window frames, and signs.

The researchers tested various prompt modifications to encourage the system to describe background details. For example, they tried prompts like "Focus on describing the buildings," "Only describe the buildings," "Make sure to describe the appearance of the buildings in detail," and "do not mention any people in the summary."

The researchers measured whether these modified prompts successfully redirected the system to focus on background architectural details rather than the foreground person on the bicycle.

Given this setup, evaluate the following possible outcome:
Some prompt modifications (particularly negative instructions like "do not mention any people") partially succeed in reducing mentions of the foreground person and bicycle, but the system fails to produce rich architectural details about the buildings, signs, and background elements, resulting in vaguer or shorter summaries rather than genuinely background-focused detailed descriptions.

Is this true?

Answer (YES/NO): NO